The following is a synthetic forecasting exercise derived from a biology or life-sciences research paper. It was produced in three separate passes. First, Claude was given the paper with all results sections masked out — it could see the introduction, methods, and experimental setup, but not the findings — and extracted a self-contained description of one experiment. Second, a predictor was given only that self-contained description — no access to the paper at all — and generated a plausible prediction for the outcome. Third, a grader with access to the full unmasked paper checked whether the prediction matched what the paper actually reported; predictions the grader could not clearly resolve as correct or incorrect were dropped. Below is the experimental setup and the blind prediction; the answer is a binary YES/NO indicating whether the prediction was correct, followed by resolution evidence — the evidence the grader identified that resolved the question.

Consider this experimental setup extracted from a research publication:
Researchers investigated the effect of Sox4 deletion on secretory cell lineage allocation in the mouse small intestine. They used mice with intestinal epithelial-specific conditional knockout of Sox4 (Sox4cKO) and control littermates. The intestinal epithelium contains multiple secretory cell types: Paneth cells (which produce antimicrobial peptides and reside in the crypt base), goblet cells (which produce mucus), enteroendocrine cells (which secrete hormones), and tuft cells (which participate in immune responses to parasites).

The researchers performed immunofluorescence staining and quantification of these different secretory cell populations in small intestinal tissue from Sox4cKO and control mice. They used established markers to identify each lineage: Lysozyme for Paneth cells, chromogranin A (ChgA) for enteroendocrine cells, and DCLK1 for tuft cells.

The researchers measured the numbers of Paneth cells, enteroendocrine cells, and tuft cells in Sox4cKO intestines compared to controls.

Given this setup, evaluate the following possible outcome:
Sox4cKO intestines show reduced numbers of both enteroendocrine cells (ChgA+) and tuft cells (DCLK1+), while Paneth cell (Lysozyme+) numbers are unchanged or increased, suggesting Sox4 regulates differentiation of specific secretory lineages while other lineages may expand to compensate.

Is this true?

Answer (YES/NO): YES